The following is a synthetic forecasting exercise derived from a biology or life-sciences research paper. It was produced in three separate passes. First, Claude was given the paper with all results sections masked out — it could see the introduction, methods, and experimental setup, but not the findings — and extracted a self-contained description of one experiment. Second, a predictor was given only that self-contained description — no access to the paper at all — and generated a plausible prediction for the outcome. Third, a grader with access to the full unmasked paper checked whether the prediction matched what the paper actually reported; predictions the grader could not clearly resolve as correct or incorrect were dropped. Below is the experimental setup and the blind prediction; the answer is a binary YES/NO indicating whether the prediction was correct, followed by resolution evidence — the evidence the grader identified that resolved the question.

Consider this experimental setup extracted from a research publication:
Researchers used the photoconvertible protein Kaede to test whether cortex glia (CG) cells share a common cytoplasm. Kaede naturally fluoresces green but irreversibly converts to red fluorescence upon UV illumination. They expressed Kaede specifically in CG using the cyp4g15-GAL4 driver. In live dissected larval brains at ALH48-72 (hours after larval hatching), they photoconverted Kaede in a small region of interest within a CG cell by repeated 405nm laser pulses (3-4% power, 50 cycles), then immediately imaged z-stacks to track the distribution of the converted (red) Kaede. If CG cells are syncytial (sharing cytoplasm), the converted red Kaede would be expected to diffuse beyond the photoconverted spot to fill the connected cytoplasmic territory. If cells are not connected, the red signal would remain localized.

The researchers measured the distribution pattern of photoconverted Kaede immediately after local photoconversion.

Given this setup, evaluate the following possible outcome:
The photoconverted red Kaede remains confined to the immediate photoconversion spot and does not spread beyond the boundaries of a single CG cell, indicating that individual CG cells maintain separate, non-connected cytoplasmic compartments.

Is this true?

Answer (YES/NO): NO